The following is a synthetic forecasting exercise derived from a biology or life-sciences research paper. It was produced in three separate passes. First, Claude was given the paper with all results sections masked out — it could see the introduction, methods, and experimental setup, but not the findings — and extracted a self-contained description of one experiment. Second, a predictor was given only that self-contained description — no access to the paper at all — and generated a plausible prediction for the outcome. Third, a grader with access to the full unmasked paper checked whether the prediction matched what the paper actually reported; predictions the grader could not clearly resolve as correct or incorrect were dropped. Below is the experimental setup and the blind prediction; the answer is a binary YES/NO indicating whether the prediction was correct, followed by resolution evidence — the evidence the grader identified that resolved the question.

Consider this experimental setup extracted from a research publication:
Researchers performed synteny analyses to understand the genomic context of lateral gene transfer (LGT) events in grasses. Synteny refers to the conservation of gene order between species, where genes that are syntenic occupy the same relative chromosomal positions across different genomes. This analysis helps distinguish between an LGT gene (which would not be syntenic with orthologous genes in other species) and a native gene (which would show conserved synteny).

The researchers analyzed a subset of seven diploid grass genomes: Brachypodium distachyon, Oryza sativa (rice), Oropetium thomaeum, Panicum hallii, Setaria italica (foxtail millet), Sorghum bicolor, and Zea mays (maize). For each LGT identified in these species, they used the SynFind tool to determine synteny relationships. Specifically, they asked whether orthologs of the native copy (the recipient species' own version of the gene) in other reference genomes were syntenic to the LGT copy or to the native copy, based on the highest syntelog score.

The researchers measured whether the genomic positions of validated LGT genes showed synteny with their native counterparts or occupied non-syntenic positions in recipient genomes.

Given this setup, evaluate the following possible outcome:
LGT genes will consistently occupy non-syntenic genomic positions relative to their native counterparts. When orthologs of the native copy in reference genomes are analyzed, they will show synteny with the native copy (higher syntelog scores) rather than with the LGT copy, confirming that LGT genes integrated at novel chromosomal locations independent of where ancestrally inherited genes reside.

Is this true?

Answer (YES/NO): YES